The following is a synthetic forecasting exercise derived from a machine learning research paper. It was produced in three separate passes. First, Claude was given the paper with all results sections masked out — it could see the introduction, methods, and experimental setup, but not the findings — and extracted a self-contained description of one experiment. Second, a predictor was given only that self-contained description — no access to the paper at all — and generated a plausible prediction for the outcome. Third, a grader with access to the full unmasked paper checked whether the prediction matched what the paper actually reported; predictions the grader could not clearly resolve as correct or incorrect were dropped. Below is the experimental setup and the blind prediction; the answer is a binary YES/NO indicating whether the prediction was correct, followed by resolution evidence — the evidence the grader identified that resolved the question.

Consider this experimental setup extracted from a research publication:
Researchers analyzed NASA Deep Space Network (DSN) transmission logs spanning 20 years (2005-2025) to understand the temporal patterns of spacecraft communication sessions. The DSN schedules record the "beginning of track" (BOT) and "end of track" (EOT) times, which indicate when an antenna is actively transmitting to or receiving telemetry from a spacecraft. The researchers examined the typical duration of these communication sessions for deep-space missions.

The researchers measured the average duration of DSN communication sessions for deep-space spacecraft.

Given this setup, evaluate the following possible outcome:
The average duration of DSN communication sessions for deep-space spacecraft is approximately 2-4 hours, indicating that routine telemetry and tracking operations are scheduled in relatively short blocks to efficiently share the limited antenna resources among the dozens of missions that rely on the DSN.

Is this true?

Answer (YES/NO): YES